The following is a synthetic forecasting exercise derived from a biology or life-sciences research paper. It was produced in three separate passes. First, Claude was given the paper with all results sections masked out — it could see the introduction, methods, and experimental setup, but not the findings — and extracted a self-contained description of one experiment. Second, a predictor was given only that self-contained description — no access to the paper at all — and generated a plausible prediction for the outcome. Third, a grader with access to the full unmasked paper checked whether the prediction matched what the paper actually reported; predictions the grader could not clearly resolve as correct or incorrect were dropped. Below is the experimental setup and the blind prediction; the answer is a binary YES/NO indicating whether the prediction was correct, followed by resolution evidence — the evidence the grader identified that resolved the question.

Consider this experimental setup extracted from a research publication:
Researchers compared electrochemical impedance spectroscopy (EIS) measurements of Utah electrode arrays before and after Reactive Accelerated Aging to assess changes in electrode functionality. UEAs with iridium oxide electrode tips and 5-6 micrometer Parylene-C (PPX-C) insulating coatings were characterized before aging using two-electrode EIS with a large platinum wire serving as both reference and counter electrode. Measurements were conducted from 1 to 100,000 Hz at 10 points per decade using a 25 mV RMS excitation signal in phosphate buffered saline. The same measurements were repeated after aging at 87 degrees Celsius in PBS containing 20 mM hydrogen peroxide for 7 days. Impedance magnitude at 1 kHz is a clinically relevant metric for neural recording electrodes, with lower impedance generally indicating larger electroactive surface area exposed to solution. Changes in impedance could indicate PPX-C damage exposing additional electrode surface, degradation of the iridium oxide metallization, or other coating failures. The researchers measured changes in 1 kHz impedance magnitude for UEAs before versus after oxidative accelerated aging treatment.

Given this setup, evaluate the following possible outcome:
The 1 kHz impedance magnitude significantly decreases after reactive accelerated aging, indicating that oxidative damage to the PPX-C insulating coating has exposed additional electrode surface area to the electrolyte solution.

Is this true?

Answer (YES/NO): YES